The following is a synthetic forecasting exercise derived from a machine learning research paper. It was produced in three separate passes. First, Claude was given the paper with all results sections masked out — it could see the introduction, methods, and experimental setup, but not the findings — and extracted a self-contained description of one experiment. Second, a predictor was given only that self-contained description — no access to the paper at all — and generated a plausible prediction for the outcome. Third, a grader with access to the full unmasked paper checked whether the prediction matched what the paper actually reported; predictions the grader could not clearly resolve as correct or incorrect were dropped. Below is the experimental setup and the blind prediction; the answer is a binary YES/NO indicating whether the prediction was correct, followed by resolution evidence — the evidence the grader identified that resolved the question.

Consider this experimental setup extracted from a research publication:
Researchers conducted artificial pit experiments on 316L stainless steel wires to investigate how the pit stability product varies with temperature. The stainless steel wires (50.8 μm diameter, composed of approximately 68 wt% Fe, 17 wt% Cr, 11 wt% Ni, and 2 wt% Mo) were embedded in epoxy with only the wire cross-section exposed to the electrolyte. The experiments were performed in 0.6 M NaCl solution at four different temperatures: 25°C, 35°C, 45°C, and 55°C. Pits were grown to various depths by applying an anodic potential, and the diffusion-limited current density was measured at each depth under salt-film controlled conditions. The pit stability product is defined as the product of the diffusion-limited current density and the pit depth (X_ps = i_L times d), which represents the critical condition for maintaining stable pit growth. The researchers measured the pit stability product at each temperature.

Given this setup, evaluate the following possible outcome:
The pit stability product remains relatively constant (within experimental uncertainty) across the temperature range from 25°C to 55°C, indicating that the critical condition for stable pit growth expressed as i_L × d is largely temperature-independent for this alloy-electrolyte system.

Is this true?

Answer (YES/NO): NO